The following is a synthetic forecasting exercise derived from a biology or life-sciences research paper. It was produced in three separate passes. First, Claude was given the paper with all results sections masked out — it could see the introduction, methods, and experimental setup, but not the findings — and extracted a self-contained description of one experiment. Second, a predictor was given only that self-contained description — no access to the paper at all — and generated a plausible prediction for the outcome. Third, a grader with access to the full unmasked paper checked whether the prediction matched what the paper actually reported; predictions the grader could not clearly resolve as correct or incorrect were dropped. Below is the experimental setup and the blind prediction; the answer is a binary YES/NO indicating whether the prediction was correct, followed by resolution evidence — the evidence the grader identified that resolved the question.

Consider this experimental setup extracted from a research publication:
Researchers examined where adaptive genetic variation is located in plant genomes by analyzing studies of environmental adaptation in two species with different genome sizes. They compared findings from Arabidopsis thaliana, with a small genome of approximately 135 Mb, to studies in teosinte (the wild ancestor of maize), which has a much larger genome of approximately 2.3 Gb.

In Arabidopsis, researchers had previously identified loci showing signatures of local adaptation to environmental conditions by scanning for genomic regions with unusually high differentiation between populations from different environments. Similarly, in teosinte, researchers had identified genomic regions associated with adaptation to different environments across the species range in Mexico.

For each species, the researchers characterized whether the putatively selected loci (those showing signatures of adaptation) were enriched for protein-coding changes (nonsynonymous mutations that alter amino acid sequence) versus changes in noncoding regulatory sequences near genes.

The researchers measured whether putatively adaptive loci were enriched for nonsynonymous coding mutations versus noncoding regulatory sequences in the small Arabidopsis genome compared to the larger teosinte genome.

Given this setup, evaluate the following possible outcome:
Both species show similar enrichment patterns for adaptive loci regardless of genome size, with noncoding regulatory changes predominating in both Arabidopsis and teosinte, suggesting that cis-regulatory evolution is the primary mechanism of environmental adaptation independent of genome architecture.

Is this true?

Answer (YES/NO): NO